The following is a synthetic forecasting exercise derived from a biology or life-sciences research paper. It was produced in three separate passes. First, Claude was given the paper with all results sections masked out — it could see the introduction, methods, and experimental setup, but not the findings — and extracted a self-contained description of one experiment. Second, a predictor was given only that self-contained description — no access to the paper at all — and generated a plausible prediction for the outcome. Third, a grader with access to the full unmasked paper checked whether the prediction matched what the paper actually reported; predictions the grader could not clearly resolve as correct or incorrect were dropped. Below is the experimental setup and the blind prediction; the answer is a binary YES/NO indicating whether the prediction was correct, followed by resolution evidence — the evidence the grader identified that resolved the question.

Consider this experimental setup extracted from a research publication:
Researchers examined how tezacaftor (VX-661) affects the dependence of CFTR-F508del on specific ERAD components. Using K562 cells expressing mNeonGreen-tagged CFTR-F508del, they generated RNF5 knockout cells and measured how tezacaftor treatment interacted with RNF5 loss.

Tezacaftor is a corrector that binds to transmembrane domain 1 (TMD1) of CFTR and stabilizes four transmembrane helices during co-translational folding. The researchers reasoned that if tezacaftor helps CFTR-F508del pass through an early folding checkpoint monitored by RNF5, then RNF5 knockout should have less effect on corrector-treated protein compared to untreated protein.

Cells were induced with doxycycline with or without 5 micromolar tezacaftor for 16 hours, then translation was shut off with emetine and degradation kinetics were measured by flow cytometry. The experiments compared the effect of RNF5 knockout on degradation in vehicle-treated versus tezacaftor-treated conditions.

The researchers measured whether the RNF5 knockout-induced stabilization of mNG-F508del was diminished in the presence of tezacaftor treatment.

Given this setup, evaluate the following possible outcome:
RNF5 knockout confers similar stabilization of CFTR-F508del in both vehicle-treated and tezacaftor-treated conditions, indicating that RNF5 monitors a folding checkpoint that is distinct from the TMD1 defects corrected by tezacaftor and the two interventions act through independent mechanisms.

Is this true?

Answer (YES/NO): YES